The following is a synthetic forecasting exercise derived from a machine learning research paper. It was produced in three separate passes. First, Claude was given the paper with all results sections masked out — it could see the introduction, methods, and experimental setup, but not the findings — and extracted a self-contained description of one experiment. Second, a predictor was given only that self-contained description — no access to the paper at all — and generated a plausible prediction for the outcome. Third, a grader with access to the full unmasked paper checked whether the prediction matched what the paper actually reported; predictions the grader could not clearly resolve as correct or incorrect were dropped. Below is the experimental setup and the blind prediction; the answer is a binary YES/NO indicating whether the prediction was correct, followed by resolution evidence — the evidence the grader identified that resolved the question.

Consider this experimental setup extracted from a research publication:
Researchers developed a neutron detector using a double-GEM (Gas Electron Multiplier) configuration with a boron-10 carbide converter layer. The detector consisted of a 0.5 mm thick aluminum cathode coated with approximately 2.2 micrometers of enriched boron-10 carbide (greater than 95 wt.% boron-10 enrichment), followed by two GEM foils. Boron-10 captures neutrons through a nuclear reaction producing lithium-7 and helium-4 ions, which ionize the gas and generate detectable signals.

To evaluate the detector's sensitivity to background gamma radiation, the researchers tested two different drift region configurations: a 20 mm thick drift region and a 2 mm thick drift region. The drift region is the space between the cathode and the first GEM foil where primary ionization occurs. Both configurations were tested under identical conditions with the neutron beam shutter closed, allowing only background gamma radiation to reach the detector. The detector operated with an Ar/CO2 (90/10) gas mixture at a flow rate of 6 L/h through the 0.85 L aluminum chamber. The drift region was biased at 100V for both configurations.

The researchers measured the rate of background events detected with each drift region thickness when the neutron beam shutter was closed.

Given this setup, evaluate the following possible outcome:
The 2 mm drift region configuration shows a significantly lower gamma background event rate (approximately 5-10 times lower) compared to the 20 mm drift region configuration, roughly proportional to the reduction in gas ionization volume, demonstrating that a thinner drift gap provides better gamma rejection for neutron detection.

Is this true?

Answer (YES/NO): YES